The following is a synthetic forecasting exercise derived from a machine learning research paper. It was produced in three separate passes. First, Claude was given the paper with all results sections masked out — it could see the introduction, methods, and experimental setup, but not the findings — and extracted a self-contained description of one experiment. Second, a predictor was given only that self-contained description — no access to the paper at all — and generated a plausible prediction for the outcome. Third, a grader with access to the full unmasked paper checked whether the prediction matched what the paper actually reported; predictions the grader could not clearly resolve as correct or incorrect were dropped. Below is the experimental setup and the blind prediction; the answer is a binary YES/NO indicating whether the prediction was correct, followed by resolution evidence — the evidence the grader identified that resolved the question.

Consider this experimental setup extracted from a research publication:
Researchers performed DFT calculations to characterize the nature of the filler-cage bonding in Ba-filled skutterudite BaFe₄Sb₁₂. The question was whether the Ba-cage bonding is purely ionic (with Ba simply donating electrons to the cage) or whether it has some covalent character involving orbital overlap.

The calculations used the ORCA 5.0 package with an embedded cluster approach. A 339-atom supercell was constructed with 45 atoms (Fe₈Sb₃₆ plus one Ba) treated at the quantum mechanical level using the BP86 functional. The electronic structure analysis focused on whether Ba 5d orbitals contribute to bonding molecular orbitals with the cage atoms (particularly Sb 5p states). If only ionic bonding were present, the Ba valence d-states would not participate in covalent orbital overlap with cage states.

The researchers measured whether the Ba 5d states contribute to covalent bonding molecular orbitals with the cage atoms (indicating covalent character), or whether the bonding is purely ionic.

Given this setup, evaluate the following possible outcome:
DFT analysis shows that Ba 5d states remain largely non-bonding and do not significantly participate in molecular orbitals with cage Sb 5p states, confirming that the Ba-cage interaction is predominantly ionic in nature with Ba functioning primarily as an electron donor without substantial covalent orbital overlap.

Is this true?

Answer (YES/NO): NO